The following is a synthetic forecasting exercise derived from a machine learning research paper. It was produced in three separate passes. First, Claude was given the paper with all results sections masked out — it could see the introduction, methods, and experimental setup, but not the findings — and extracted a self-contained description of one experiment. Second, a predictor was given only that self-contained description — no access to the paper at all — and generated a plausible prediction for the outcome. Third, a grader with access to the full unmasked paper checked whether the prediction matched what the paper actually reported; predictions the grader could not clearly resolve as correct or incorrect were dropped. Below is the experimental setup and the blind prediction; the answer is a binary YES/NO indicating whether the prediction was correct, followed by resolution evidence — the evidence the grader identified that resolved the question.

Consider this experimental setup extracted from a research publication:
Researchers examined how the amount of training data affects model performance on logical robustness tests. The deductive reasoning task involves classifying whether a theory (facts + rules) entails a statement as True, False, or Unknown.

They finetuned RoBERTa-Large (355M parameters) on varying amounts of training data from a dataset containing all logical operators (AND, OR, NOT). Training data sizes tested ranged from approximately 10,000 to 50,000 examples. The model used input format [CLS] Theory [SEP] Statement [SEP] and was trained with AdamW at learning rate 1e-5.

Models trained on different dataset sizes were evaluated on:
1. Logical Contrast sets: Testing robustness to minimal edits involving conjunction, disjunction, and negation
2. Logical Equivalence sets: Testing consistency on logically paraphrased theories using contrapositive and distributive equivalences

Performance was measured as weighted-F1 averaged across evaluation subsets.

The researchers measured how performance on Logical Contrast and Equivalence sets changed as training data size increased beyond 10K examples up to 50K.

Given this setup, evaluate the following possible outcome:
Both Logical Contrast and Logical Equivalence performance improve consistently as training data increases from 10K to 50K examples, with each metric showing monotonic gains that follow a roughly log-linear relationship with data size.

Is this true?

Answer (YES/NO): NO